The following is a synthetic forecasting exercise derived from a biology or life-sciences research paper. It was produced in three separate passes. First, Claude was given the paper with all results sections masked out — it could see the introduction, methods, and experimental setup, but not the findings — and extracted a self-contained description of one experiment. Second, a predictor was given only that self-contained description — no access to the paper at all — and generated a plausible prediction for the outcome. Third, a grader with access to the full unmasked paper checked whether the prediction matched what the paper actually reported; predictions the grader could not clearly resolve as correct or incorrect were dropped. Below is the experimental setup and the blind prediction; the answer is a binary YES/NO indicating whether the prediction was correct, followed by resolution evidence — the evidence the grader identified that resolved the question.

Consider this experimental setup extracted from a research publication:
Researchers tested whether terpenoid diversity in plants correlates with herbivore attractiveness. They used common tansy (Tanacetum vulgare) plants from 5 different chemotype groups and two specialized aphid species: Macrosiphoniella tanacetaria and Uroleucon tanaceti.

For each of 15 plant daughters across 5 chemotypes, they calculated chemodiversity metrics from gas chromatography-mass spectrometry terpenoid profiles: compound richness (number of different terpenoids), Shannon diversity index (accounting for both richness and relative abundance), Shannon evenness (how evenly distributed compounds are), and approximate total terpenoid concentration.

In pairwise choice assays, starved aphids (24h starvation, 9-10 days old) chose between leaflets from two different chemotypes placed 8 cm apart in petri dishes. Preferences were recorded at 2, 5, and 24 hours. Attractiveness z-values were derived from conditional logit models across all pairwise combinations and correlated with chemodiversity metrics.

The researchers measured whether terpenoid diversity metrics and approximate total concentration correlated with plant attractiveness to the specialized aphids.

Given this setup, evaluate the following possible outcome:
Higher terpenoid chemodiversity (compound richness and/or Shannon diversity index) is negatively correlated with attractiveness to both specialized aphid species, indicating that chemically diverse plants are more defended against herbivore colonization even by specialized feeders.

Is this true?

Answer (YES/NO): NO